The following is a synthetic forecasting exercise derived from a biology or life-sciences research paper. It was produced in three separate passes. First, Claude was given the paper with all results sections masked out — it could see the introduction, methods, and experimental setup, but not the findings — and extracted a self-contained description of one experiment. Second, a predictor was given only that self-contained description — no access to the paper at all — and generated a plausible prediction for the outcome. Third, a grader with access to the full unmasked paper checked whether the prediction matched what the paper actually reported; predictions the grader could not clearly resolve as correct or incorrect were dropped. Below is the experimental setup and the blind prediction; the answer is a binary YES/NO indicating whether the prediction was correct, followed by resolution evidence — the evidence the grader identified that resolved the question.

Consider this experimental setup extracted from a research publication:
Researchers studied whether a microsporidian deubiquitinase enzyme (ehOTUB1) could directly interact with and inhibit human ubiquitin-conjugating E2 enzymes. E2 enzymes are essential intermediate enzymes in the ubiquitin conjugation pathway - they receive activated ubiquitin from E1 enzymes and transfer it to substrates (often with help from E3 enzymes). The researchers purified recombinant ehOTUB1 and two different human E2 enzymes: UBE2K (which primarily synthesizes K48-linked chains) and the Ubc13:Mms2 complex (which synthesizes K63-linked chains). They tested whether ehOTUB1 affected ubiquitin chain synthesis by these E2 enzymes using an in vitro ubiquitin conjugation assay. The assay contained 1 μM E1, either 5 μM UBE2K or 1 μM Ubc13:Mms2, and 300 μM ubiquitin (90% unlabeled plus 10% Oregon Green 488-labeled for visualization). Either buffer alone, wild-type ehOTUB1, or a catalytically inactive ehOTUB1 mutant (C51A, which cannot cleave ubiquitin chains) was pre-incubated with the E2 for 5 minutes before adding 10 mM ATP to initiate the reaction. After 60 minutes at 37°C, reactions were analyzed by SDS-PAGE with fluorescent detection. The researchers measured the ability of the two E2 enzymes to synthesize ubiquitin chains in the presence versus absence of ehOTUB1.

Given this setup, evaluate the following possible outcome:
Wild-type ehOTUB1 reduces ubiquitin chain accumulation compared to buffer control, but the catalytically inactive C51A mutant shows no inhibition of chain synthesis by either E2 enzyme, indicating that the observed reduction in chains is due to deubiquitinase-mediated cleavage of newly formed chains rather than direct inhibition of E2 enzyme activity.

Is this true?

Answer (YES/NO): NO